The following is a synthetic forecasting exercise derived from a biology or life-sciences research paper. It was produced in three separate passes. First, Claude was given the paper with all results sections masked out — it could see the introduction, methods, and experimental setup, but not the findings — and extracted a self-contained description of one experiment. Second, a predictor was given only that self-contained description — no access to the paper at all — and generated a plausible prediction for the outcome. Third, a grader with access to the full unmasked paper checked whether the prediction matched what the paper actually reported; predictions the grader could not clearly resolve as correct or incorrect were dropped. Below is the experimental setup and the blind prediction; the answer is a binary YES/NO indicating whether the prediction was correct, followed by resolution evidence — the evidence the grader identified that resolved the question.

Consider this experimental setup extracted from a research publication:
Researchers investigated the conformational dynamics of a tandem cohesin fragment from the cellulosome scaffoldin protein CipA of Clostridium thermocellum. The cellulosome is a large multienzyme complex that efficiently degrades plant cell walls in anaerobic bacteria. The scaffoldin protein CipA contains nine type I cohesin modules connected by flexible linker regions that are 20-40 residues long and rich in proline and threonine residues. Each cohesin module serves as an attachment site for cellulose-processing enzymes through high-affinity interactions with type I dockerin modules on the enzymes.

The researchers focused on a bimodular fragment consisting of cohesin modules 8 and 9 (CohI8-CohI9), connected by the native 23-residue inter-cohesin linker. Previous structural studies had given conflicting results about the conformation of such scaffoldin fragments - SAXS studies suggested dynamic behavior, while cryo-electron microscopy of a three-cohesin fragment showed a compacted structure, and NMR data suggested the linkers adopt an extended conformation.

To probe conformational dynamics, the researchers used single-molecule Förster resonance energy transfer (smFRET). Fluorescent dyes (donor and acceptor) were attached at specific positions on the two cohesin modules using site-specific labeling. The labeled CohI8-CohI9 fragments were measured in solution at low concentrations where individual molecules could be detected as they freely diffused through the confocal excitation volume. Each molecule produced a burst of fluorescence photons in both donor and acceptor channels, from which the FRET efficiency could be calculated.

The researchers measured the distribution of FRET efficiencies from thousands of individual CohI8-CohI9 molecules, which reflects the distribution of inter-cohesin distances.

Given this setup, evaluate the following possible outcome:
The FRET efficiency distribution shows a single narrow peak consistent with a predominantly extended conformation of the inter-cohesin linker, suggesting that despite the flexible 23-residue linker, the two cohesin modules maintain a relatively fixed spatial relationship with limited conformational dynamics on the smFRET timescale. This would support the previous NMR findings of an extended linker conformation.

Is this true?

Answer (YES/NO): NO